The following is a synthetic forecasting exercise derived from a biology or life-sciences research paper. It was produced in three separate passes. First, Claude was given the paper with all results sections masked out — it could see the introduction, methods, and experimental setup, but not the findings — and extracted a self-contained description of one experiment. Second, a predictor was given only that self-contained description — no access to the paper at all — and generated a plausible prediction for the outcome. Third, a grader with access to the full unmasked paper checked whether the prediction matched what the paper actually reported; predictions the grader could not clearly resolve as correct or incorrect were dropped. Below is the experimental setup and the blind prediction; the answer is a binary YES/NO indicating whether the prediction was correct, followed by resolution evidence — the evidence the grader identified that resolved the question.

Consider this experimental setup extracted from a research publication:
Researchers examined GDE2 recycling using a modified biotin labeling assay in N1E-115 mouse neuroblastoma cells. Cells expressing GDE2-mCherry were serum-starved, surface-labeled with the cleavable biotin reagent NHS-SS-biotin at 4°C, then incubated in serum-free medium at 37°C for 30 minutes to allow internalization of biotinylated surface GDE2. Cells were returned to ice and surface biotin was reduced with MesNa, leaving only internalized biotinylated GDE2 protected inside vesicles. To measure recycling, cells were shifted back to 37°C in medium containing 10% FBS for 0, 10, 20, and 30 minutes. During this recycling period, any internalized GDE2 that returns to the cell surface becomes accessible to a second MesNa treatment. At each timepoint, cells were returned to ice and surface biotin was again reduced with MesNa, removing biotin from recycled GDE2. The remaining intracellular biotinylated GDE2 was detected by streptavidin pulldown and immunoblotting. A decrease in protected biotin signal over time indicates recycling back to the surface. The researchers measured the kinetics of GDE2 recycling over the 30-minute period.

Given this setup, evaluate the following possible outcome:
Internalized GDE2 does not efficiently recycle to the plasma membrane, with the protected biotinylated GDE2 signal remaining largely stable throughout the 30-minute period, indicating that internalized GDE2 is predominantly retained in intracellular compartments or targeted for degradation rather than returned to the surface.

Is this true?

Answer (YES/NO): NO